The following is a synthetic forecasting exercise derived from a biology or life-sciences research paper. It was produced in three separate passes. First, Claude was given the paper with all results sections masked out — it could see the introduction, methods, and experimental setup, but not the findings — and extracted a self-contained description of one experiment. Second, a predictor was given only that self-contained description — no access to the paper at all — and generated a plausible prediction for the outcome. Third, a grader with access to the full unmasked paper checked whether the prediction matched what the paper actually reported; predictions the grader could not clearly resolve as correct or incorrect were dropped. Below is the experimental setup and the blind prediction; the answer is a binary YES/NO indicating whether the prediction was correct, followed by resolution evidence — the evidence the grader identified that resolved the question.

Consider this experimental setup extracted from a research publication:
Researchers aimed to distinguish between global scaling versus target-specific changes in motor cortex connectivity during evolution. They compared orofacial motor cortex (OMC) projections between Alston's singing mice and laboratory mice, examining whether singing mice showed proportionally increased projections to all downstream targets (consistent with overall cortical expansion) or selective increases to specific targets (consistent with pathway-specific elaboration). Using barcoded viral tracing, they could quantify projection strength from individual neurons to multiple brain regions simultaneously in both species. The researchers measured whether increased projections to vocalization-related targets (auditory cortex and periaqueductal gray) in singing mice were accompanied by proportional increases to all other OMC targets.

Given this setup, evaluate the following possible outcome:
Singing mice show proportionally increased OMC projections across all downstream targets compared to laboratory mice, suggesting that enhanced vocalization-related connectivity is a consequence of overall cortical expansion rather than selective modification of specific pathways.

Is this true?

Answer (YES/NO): NO